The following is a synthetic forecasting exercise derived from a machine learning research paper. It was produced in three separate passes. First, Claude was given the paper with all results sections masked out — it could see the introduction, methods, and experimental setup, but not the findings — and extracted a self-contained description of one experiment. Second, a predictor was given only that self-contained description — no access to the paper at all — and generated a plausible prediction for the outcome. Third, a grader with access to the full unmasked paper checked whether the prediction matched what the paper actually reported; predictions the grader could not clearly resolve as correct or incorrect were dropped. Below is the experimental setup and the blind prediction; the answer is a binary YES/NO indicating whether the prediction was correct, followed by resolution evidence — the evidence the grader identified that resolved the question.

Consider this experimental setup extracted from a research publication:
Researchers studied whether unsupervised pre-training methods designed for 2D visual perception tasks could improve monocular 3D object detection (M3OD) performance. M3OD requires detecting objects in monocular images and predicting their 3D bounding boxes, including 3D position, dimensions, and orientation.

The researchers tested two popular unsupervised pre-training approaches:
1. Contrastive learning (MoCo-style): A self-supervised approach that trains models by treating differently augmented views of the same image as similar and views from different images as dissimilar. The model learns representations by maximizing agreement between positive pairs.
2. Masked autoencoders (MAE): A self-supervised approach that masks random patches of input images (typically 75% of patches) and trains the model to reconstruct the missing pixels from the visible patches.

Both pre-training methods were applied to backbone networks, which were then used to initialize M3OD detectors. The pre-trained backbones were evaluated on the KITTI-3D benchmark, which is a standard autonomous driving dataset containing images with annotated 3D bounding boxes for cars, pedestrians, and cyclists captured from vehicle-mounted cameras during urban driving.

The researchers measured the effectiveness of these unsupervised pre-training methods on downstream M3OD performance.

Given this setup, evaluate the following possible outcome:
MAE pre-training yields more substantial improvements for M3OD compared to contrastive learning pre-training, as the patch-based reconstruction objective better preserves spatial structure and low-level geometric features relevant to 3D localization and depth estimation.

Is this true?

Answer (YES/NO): NO